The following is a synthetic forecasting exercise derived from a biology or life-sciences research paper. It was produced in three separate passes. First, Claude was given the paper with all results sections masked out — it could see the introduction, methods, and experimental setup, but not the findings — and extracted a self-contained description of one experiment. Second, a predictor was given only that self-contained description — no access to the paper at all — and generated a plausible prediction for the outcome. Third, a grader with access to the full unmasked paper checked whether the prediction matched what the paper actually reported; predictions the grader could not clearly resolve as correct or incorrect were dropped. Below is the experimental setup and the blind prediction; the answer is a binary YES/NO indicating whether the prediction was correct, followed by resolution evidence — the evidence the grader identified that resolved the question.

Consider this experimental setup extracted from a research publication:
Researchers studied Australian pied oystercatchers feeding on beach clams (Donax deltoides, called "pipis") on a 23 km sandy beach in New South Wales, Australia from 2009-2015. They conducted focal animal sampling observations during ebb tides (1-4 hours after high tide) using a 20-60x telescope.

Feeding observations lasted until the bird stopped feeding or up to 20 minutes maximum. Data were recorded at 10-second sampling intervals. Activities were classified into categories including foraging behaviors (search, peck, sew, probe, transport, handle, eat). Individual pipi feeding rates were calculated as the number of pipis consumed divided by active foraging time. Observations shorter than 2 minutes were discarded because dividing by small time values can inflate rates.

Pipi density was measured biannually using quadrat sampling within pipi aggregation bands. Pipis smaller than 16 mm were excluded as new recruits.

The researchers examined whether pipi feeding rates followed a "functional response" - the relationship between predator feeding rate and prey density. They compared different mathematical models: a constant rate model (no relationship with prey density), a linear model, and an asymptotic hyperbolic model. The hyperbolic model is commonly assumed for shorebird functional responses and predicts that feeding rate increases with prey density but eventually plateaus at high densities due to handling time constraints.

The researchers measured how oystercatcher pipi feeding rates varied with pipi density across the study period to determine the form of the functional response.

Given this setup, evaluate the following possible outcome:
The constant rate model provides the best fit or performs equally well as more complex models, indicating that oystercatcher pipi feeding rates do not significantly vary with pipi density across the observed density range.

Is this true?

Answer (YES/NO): NO